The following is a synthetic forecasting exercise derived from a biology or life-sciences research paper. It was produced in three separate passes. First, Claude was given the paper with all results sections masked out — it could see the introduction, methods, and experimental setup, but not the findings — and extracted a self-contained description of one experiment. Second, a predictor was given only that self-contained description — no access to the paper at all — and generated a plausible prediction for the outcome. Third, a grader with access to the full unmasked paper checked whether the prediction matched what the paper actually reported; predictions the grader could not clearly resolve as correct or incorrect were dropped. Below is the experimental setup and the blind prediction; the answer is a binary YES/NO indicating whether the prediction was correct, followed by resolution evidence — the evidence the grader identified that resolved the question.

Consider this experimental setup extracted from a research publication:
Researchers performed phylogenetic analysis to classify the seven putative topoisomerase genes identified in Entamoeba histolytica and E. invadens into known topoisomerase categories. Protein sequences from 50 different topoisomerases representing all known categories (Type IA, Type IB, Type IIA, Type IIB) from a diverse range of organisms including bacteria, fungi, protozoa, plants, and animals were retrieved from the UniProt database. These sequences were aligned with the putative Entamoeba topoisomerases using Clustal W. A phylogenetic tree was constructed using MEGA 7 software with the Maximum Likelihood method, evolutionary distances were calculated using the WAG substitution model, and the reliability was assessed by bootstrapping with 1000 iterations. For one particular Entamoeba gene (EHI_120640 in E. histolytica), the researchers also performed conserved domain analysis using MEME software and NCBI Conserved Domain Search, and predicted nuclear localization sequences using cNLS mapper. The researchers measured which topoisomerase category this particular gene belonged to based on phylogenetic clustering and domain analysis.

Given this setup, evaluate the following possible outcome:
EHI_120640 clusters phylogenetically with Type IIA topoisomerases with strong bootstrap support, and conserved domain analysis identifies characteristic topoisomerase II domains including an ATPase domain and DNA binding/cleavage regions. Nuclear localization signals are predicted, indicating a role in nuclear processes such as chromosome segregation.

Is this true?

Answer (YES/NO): YES